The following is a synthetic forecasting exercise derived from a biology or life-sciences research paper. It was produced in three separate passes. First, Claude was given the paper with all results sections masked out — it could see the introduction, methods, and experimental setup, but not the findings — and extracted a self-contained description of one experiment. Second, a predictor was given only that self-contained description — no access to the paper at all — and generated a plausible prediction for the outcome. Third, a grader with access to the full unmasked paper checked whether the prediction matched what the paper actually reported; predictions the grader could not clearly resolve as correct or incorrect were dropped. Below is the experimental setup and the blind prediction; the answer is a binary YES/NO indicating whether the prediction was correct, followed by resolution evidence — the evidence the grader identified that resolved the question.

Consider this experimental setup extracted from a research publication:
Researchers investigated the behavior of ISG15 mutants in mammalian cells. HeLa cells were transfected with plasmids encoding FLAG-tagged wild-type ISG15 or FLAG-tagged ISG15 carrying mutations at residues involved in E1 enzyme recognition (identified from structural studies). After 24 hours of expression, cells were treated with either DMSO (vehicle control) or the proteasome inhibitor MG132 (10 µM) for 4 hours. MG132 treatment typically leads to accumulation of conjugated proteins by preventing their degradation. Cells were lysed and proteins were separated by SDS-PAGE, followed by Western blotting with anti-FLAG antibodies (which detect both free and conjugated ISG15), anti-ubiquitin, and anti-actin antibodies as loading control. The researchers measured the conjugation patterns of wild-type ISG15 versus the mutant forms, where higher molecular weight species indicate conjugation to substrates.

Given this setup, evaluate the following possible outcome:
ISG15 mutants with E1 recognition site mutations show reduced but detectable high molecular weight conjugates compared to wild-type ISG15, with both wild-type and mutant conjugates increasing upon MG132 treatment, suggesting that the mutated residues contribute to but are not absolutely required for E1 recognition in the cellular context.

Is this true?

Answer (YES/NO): NO